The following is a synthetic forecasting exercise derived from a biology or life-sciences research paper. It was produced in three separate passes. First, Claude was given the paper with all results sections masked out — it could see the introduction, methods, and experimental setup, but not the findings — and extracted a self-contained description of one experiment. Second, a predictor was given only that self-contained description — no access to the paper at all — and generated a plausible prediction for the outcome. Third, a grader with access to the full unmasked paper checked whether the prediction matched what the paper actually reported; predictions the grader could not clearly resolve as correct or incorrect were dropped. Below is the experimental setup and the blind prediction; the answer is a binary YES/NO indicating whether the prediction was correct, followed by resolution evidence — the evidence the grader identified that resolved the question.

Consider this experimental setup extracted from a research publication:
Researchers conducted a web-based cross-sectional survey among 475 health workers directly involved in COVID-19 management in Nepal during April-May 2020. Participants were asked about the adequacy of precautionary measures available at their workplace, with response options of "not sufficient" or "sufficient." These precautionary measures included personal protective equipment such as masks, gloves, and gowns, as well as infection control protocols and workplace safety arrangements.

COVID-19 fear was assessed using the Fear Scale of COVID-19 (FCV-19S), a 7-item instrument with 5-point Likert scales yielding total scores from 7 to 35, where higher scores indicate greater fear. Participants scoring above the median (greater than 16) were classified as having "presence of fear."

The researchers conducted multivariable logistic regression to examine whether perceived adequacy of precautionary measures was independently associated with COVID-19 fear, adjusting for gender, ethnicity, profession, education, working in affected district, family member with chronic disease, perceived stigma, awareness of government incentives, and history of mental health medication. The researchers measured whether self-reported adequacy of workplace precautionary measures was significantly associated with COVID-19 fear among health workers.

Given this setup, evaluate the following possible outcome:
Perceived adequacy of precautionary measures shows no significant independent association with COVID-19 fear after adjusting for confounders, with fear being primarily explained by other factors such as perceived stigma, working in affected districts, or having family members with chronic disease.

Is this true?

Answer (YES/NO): YES